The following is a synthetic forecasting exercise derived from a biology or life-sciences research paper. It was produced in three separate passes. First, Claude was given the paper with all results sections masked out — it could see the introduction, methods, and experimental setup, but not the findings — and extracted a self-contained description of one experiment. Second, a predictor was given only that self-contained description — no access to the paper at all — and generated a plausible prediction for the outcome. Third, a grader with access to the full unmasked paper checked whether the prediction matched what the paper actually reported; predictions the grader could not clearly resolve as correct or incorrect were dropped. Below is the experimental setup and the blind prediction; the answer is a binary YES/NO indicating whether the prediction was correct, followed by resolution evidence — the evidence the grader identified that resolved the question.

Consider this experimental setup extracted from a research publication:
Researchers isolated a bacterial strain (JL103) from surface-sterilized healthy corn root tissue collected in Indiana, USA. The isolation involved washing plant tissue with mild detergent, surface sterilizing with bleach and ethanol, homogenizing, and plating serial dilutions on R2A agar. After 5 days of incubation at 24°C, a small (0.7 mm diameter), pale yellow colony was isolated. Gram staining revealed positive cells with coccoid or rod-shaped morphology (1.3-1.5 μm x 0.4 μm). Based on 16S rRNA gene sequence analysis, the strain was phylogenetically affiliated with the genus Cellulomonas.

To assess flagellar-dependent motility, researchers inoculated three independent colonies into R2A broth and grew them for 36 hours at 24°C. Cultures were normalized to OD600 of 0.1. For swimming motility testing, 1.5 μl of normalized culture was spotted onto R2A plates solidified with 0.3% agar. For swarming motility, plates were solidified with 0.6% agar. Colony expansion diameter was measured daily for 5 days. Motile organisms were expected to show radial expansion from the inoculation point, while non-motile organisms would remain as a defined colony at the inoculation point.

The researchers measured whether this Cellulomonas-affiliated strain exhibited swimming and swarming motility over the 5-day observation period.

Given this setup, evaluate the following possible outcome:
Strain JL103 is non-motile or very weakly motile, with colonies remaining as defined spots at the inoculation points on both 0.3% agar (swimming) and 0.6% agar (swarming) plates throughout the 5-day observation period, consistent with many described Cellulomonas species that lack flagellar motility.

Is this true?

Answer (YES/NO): YES